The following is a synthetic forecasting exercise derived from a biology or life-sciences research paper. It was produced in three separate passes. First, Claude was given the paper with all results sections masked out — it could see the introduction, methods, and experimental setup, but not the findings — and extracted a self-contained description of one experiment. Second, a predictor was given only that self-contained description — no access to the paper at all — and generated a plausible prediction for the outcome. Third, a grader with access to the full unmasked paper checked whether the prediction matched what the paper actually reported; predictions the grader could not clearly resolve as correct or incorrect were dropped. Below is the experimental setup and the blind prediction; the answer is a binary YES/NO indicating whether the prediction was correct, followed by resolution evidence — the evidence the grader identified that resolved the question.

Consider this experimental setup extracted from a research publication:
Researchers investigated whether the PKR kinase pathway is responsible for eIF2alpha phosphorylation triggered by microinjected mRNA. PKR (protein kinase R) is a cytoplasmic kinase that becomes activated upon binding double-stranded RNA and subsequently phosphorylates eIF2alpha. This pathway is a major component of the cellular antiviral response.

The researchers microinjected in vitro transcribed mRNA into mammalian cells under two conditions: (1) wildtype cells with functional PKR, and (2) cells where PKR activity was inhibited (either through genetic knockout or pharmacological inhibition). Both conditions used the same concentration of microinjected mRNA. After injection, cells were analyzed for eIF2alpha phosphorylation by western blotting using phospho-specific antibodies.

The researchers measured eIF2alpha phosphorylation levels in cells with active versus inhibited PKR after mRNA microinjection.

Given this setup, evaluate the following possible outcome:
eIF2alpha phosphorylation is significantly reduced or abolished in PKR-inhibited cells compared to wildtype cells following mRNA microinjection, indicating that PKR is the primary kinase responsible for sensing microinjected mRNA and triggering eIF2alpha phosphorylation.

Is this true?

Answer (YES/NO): YES